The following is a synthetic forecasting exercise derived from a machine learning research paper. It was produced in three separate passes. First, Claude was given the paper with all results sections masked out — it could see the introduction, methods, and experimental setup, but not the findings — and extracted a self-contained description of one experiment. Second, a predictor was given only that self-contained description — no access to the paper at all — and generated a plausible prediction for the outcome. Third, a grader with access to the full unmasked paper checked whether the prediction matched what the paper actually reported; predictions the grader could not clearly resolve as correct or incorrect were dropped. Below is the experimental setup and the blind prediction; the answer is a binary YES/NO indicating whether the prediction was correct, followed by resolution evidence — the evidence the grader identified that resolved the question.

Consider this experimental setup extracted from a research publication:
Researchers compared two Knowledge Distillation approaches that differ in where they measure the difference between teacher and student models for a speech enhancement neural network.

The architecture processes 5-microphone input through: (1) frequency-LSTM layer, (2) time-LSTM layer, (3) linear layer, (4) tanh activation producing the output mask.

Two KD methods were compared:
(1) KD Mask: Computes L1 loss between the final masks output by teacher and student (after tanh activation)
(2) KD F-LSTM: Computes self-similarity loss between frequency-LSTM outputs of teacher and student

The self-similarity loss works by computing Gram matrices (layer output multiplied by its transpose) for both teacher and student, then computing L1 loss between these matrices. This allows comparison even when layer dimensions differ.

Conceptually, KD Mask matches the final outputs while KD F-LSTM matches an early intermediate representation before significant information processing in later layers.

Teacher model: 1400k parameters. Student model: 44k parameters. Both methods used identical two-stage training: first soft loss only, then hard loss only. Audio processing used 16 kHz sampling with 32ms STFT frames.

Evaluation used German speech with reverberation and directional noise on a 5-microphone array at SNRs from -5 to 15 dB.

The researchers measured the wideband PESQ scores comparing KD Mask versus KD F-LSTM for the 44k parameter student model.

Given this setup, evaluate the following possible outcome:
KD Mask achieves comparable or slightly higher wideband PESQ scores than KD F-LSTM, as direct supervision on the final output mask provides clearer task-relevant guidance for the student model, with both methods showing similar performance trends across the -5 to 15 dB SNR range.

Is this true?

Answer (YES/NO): NO